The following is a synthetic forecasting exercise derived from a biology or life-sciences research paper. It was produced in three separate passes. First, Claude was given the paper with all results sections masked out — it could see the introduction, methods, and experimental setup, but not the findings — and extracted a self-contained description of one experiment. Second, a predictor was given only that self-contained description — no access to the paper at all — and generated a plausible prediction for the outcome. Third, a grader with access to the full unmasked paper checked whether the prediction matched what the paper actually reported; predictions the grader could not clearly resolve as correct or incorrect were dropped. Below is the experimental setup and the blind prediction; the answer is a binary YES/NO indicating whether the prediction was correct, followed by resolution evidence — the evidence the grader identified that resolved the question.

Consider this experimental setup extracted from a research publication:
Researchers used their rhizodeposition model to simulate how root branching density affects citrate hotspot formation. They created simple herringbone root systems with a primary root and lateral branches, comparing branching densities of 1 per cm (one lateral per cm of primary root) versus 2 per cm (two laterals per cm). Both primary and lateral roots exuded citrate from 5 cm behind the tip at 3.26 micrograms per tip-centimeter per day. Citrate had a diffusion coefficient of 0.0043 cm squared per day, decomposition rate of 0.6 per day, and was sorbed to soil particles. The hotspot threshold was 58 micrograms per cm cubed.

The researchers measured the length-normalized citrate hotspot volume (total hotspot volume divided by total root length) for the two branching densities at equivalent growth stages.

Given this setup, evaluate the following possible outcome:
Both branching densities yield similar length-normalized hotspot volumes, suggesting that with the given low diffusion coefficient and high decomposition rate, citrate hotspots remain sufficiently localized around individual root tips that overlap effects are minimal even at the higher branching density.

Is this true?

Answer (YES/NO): NO